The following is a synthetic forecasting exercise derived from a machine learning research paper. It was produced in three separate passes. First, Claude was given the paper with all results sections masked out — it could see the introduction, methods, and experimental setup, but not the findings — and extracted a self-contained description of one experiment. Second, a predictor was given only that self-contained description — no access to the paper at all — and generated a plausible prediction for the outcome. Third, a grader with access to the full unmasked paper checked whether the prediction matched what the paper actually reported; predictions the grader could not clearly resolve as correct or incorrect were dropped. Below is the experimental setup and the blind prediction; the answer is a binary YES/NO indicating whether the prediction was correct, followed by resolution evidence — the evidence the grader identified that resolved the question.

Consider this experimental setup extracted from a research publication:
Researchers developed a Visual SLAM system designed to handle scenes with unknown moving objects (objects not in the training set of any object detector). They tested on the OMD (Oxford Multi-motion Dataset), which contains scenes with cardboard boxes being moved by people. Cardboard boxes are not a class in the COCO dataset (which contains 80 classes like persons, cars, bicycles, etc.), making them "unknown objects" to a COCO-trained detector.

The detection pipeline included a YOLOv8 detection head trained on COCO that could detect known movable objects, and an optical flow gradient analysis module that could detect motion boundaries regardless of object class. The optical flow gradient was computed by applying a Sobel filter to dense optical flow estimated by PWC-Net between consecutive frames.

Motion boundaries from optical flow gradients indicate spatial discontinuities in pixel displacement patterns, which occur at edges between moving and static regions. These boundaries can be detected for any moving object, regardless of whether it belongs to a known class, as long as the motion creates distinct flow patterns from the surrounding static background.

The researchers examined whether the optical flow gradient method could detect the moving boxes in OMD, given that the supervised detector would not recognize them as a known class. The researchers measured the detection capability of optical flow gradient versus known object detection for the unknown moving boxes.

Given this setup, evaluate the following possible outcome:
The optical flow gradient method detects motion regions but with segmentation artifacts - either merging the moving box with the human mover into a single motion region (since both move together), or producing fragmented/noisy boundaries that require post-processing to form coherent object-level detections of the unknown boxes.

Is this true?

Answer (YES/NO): YES